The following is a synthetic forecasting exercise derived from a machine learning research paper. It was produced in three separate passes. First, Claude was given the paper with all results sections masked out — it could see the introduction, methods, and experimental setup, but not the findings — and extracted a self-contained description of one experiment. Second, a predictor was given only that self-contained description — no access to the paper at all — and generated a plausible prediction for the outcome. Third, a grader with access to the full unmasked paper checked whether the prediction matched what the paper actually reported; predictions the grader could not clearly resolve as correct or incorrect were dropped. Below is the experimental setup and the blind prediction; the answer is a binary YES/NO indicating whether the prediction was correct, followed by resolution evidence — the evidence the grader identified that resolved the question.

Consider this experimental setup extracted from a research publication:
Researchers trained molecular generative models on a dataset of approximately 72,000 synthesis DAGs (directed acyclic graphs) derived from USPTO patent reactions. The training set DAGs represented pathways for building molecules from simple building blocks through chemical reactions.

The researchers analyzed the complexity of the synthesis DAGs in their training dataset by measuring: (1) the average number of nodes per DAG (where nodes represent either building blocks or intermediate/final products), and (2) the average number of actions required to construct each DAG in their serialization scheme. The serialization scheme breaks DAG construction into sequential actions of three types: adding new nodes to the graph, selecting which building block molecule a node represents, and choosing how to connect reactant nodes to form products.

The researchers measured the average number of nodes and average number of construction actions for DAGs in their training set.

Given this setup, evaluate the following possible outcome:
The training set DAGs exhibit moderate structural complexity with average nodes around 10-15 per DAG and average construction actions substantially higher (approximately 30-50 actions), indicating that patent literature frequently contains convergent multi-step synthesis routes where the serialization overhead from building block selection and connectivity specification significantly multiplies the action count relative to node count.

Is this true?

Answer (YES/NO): NO